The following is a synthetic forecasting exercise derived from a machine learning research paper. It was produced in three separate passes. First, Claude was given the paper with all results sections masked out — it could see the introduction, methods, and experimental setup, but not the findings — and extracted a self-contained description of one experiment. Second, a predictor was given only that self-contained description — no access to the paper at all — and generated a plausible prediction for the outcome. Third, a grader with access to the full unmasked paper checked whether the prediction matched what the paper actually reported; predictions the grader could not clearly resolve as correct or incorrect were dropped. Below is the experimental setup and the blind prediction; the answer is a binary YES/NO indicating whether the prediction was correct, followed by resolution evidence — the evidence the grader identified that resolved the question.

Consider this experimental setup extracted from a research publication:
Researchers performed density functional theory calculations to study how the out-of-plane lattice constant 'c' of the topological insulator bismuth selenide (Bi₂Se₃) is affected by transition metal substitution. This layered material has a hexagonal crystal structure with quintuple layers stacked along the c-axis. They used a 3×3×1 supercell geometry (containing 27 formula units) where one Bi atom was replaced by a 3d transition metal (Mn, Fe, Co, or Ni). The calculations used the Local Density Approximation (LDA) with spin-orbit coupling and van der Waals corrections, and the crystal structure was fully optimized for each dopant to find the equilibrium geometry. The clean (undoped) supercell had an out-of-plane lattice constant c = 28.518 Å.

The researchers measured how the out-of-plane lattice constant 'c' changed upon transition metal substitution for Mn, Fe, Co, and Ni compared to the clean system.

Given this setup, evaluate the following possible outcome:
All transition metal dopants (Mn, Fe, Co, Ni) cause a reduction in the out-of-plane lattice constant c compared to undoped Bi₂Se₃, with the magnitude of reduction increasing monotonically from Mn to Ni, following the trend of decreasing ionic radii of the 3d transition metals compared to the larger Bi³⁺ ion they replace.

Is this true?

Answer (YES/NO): NO